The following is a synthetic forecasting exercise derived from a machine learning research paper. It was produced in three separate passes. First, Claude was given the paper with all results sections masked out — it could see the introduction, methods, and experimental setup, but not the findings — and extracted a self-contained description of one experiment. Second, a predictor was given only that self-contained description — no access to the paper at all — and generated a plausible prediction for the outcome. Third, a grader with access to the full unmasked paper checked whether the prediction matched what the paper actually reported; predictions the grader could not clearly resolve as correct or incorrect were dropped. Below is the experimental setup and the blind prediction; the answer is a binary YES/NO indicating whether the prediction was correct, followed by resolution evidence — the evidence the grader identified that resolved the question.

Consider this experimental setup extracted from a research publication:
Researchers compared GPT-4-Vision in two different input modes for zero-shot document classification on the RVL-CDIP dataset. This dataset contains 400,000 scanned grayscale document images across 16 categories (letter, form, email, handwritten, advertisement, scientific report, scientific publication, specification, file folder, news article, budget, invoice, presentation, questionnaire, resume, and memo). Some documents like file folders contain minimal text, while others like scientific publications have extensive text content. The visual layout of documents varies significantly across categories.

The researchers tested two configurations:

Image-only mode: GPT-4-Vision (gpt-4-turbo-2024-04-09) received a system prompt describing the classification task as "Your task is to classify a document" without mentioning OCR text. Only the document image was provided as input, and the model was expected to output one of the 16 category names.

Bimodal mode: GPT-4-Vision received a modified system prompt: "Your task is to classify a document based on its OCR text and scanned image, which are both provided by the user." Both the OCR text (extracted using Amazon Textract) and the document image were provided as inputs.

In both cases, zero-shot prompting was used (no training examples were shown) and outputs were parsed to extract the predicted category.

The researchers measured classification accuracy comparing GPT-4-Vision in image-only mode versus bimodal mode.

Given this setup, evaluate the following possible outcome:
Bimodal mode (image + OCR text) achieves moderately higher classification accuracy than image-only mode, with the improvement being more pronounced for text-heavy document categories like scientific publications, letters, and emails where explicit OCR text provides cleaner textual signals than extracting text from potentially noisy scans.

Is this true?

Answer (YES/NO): NO